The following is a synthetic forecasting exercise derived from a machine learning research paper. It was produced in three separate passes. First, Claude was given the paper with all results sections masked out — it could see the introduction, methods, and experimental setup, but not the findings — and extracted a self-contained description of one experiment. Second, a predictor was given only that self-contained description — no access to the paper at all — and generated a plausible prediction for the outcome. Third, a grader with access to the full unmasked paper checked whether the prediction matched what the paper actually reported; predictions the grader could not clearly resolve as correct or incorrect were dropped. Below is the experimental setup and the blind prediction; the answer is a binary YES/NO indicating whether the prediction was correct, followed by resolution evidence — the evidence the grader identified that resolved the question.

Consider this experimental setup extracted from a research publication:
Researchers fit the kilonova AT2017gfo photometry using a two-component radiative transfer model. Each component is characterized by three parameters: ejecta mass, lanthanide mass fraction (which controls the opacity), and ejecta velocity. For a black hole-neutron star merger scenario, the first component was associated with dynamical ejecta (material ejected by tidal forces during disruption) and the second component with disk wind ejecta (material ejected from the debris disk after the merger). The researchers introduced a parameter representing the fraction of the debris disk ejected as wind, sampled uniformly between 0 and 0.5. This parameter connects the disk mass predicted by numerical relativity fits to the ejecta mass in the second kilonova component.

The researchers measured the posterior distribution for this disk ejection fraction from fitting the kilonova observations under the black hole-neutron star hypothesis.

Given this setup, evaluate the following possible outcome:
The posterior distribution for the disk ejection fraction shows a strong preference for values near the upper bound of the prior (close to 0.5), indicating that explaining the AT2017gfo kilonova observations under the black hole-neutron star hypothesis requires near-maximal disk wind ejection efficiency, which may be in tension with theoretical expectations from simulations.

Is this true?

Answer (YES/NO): NO